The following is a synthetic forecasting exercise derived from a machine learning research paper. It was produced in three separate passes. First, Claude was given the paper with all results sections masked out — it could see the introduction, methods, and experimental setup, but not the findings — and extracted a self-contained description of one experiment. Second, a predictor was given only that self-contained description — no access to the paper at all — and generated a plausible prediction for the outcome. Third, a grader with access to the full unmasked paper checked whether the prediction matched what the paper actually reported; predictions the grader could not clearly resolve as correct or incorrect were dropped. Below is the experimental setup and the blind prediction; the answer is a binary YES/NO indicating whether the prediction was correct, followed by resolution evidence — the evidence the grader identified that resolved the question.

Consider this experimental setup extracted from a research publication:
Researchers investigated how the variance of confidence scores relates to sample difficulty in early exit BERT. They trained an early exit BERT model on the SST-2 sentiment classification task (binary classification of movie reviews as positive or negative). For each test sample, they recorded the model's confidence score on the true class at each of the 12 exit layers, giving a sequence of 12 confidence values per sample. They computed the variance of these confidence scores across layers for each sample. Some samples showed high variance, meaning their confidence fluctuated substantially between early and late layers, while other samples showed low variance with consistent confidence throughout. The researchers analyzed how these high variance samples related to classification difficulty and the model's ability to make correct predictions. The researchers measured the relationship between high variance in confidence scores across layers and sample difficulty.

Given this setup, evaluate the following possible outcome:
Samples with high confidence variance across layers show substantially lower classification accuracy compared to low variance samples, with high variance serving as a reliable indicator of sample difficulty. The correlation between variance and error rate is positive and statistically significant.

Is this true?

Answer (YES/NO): NO